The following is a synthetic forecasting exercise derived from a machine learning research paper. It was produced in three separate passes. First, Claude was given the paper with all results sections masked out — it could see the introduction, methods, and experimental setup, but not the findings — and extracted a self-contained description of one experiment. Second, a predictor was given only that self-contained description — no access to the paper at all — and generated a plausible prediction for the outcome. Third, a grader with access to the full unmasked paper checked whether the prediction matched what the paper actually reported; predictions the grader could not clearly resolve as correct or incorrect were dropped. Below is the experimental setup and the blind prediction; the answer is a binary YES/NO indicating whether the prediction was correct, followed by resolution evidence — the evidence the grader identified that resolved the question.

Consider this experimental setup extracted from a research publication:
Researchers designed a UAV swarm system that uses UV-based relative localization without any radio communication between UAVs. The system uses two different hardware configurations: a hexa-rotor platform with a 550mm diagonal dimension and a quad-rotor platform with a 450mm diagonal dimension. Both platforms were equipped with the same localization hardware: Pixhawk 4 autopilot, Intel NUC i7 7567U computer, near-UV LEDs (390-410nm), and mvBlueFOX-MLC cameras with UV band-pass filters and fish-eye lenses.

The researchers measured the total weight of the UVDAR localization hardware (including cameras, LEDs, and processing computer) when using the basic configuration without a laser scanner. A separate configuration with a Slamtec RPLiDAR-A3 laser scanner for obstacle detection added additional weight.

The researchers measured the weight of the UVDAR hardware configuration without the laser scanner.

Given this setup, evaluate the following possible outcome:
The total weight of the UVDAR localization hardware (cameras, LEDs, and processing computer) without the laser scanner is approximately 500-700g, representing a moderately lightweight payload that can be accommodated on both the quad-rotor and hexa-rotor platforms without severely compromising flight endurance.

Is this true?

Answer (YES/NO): NO